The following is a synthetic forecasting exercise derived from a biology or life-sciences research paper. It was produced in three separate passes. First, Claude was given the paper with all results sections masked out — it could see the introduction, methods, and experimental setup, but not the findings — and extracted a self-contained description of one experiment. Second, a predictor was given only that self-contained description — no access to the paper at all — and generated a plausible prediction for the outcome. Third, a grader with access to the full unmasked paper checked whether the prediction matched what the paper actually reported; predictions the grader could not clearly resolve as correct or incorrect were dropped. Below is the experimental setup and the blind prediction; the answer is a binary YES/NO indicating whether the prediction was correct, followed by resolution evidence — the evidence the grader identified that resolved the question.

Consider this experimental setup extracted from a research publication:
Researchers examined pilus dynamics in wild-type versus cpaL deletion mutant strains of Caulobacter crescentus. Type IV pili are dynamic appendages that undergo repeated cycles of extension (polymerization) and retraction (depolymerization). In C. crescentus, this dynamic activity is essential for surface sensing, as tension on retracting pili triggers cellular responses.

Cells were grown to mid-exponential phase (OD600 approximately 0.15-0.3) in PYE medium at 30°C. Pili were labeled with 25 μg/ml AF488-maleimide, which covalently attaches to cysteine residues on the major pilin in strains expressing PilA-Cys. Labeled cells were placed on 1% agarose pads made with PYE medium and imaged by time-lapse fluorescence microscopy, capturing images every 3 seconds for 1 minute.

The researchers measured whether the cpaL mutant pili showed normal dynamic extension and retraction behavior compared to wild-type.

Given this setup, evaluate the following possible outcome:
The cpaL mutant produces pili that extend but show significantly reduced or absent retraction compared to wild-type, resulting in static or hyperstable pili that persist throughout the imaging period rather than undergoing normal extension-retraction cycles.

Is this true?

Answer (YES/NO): NO